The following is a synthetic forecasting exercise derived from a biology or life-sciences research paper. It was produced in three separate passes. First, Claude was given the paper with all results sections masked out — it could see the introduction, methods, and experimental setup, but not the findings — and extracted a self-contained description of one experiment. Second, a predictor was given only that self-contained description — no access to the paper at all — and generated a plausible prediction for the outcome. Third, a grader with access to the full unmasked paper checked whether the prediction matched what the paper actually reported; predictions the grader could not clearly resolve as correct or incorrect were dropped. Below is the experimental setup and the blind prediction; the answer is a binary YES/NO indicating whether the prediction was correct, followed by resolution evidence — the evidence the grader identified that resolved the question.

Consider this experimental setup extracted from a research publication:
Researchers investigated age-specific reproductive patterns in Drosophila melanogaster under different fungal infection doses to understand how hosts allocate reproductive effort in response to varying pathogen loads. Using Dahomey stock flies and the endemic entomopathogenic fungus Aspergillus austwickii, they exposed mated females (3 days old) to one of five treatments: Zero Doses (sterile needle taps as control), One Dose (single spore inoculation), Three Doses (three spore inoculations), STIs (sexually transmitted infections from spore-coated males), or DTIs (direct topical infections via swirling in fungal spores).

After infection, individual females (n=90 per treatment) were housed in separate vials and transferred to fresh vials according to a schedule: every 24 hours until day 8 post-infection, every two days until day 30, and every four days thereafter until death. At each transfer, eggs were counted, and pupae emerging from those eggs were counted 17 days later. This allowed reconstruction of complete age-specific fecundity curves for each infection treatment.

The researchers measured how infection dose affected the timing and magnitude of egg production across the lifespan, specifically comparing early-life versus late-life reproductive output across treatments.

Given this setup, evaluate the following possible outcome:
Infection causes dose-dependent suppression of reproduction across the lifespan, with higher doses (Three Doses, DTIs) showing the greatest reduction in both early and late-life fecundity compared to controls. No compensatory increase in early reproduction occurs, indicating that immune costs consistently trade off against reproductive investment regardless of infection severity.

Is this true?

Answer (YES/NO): NO